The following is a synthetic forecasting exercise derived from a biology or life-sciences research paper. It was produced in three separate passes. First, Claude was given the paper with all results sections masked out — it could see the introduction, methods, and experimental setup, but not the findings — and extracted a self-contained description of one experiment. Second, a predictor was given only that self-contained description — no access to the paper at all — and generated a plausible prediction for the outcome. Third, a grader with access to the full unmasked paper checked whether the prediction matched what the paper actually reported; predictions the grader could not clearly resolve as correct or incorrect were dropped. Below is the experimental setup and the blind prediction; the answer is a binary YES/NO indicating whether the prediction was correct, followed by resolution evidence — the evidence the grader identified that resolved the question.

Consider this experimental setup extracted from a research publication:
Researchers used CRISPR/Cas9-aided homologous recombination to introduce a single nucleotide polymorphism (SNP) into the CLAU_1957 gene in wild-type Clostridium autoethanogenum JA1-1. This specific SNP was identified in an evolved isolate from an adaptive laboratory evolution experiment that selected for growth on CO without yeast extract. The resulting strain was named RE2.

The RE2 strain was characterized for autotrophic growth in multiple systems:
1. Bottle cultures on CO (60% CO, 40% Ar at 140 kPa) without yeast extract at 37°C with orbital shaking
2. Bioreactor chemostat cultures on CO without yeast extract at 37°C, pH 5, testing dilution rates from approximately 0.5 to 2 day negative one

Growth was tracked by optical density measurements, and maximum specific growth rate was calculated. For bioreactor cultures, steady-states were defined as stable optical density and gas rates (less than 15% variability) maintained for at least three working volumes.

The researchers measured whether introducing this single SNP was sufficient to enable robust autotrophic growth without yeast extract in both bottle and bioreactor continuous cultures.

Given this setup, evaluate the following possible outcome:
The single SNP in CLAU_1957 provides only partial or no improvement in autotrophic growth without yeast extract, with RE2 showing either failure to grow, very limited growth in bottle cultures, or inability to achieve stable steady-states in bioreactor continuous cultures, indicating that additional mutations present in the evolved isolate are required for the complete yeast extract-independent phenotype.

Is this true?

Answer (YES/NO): NO